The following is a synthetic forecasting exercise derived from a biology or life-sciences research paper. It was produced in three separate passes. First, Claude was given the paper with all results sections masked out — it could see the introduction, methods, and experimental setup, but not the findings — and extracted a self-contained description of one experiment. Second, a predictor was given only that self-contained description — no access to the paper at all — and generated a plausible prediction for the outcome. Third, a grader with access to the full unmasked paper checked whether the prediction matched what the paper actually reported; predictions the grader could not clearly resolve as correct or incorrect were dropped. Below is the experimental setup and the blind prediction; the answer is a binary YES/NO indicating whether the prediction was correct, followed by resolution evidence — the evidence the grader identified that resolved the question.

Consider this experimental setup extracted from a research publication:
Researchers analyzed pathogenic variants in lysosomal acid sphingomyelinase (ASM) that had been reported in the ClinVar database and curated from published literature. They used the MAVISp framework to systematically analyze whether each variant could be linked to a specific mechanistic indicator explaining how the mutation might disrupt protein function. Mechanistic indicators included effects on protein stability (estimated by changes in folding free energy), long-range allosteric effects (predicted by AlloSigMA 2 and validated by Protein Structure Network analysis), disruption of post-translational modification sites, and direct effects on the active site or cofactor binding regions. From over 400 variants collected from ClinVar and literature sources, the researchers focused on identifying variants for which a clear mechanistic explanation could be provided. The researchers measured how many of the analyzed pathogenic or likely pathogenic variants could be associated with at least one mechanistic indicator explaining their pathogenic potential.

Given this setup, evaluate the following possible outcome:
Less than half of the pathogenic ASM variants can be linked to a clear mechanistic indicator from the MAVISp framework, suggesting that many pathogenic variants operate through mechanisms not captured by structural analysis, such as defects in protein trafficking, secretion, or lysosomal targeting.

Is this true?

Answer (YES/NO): YES